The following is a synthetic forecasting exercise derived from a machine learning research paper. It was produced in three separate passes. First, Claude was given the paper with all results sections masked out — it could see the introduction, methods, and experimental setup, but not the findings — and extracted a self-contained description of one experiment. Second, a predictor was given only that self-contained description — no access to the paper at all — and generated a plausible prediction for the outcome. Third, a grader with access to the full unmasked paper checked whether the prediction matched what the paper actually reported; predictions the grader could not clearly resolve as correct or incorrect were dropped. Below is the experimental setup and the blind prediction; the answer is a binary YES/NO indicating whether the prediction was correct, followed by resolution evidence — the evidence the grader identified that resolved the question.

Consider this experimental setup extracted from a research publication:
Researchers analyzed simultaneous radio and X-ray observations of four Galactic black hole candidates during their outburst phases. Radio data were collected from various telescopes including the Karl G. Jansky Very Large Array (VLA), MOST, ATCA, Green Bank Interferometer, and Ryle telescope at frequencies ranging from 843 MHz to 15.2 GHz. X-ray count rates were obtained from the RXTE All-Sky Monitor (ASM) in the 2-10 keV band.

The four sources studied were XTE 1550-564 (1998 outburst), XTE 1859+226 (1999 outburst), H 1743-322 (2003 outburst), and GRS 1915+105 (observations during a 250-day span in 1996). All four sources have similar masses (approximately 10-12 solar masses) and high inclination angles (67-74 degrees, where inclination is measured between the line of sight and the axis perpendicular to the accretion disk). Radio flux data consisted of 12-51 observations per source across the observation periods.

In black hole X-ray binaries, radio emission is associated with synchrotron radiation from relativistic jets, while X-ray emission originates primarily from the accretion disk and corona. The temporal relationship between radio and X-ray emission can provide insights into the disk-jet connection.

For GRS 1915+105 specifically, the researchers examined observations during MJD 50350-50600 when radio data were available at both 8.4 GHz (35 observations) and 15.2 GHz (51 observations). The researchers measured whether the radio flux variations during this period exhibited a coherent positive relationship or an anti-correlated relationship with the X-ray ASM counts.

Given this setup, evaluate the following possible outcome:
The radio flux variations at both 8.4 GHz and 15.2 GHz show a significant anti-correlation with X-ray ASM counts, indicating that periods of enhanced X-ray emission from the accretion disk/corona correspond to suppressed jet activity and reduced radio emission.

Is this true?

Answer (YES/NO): NO